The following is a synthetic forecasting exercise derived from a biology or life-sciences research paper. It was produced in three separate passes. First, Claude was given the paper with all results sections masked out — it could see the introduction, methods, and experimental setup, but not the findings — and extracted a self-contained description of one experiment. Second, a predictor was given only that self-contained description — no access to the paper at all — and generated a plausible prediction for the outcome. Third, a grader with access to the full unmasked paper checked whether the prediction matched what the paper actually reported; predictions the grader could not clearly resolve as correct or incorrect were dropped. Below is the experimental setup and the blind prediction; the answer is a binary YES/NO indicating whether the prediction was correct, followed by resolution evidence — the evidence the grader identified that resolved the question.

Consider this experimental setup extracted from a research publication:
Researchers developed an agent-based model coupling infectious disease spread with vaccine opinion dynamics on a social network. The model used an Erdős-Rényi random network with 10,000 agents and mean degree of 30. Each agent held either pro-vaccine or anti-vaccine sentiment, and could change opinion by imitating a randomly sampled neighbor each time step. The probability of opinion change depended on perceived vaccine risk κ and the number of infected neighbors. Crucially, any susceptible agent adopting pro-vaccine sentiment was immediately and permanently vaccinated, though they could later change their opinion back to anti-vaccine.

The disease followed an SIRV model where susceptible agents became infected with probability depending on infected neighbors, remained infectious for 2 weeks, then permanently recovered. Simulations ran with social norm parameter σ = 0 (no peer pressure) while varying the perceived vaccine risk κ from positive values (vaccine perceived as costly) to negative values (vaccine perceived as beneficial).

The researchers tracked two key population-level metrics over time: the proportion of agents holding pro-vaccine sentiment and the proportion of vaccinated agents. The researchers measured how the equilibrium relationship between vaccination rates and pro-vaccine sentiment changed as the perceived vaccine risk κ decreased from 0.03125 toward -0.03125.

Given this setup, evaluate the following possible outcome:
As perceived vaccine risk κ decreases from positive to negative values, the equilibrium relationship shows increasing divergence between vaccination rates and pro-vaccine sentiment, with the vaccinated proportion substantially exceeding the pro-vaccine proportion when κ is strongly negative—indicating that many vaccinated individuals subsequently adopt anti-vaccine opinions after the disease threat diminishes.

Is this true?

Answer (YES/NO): YES